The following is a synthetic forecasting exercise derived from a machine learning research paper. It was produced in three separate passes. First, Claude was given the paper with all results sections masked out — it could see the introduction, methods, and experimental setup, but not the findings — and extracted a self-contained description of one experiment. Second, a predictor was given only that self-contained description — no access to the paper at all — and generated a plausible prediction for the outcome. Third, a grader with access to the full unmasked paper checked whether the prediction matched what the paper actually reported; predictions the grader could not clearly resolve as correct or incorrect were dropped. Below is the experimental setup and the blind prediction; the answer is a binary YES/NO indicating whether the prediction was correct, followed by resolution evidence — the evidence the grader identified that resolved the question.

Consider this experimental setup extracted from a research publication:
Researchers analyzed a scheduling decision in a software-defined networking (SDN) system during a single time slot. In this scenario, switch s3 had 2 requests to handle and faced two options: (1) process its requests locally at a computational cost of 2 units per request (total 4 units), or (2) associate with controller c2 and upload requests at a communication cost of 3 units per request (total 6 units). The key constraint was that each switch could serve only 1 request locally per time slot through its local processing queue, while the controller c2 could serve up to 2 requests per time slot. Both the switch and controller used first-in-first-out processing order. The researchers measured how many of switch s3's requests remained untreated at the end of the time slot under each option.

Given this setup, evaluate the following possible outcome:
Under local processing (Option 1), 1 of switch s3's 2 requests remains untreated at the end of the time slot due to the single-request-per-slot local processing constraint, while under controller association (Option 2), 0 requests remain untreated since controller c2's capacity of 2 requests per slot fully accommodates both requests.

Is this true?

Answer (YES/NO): YES